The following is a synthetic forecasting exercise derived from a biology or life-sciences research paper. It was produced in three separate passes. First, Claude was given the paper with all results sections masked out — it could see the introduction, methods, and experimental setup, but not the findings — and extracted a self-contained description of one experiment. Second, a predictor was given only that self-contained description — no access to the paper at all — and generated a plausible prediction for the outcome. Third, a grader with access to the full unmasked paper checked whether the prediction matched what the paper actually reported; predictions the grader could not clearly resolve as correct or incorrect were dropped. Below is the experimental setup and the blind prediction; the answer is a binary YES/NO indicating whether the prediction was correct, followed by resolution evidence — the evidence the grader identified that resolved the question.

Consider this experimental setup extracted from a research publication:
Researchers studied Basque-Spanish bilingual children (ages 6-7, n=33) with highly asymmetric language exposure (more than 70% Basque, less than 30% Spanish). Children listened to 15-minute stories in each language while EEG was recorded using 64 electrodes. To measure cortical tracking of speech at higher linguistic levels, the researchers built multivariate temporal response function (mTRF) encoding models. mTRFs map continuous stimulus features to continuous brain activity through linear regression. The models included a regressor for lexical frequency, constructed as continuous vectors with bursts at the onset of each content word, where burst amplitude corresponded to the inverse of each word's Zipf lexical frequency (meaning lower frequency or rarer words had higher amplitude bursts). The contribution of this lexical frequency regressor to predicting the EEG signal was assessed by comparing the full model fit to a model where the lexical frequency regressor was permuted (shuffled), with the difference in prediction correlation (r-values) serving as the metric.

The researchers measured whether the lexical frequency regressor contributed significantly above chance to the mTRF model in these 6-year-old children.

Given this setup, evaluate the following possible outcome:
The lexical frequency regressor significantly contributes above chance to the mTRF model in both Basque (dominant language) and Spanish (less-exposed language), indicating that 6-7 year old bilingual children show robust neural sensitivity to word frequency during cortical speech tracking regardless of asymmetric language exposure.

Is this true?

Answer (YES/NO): YES